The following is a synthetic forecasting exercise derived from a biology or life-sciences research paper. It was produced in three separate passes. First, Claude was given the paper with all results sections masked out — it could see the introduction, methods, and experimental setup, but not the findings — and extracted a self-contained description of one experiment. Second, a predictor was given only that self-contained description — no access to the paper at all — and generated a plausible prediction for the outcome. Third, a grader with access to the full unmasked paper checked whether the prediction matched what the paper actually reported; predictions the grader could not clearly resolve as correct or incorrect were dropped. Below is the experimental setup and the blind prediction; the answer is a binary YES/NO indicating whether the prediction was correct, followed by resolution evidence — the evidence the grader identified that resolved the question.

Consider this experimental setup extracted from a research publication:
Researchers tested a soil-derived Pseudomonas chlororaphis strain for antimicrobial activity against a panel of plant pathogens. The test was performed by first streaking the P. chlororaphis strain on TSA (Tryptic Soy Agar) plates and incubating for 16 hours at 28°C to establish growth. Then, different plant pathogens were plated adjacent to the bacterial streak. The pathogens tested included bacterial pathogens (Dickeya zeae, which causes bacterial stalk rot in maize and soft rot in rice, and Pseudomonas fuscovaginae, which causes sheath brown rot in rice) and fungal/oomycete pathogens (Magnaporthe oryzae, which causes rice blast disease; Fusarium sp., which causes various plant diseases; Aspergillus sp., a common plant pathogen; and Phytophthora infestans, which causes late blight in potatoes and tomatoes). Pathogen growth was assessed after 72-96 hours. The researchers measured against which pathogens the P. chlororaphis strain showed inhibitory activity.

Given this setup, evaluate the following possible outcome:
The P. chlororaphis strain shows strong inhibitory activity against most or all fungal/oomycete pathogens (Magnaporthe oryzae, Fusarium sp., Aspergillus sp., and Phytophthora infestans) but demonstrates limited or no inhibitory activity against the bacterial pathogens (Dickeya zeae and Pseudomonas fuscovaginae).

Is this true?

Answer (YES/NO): NO